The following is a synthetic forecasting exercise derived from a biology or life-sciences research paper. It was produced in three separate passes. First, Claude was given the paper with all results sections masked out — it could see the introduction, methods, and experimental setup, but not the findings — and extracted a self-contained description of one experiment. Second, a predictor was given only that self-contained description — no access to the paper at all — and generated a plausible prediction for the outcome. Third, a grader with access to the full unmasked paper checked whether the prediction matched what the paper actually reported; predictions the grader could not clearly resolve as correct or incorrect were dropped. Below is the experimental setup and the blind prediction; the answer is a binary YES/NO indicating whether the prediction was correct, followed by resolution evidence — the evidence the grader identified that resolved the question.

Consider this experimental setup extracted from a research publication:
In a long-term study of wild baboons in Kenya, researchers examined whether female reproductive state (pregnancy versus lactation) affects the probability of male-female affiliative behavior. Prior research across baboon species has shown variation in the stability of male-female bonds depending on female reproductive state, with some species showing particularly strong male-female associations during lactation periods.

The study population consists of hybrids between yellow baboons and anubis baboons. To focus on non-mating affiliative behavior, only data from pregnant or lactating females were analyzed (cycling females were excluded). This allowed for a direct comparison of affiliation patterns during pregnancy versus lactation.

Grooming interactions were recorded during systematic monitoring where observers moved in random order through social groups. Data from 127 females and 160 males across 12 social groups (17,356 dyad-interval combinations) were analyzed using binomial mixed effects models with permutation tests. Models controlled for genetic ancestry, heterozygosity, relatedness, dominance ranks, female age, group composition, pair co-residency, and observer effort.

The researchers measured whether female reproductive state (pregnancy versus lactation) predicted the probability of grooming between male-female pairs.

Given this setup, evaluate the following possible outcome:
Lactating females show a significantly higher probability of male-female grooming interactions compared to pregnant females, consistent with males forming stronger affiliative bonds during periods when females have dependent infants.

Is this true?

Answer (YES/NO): NO